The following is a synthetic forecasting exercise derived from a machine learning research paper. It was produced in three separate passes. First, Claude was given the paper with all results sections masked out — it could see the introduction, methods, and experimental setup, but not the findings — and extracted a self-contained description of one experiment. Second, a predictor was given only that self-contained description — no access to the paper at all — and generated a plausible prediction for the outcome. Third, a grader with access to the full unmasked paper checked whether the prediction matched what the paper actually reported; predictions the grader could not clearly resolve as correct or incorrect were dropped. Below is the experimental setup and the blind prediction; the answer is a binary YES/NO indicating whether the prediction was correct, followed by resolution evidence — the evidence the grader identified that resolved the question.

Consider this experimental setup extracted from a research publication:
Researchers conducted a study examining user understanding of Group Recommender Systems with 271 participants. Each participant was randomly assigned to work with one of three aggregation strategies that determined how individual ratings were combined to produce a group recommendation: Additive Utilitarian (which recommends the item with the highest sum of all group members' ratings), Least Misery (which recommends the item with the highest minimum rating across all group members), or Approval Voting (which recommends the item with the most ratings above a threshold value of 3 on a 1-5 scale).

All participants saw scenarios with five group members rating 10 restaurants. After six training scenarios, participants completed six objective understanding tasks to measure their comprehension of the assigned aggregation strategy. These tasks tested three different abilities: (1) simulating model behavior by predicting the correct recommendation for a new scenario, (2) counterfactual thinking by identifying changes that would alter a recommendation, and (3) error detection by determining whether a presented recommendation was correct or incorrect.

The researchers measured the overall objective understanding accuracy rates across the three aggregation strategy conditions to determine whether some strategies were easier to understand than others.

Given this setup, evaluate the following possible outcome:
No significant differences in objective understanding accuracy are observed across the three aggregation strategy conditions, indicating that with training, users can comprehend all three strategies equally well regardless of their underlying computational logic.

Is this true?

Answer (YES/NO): NO